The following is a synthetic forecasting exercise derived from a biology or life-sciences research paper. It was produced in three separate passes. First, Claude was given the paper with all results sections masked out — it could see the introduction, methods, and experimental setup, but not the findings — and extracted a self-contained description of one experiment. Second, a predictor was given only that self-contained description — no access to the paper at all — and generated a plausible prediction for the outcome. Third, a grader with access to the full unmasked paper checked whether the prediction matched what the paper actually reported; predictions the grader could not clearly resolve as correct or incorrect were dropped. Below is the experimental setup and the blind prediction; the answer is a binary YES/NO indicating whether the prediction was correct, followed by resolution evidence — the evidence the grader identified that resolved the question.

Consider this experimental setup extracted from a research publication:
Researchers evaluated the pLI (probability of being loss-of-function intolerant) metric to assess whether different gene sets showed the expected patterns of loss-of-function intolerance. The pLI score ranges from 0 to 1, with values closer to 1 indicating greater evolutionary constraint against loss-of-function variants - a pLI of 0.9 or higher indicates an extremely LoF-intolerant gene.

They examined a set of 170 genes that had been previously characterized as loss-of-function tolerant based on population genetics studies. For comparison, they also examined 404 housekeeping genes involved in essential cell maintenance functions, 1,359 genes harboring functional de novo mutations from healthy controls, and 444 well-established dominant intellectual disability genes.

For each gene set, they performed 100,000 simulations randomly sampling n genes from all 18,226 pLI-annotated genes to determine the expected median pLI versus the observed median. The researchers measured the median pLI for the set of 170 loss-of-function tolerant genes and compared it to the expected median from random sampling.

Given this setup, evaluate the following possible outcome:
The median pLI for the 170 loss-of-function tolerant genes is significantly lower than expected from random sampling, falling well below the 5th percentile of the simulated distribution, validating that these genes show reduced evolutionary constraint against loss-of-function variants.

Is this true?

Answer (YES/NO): YES